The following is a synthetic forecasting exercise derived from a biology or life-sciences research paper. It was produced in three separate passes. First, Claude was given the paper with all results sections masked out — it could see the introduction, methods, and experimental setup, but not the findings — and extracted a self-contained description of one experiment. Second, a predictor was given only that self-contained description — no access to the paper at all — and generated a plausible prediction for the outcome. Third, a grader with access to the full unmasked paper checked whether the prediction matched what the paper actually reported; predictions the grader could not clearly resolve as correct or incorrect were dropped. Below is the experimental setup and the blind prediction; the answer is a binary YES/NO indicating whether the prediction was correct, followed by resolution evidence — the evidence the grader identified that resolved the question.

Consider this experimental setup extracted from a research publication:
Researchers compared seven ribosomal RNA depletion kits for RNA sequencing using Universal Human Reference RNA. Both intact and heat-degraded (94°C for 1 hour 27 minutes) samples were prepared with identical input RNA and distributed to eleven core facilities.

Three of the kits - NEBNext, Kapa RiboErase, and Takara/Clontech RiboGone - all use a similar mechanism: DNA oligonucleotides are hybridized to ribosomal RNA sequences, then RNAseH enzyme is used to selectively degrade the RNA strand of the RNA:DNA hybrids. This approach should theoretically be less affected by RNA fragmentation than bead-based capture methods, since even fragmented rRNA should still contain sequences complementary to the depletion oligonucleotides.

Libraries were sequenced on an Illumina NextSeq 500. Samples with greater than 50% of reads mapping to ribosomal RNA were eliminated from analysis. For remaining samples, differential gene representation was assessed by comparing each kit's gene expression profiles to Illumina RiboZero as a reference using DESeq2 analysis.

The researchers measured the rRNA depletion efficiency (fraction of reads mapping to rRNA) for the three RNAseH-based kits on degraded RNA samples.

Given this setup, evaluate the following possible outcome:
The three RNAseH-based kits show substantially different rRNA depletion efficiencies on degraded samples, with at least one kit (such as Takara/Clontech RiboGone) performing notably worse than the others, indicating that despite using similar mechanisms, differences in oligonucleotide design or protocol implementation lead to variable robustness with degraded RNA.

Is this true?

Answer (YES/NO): NO